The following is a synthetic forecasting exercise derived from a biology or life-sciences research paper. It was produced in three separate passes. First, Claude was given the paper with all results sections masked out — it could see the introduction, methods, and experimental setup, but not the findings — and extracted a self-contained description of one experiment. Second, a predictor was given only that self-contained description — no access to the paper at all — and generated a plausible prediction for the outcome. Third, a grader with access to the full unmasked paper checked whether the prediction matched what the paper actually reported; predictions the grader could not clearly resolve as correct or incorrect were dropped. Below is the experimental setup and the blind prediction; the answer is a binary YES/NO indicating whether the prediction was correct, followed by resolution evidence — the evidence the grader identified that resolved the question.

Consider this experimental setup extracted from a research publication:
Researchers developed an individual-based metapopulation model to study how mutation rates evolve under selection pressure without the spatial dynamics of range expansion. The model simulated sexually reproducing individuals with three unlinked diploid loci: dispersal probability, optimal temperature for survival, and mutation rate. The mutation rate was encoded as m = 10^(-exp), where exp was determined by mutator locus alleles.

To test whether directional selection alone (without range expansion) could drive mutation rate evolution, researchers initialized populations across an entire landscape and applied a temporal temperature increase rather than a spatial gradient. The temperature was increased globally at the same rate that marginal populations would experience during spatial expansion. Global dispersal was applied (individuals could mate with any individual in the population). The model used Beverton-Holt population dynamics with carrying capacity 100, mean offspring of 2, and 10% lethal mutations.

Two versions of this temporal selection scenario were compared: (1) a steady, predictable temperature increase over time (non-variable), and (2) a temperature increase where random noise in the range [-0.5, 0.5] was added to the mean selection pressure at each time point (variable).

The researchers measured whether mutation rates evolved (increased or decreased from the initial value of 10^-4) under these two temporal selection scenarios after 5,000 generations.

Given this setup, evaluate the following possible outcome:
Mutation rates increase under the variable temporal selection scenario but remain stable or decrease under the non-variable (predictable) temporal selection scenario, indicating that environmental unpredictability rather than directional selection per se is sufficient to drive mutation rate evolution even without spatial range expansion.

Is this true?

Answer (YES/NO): NO